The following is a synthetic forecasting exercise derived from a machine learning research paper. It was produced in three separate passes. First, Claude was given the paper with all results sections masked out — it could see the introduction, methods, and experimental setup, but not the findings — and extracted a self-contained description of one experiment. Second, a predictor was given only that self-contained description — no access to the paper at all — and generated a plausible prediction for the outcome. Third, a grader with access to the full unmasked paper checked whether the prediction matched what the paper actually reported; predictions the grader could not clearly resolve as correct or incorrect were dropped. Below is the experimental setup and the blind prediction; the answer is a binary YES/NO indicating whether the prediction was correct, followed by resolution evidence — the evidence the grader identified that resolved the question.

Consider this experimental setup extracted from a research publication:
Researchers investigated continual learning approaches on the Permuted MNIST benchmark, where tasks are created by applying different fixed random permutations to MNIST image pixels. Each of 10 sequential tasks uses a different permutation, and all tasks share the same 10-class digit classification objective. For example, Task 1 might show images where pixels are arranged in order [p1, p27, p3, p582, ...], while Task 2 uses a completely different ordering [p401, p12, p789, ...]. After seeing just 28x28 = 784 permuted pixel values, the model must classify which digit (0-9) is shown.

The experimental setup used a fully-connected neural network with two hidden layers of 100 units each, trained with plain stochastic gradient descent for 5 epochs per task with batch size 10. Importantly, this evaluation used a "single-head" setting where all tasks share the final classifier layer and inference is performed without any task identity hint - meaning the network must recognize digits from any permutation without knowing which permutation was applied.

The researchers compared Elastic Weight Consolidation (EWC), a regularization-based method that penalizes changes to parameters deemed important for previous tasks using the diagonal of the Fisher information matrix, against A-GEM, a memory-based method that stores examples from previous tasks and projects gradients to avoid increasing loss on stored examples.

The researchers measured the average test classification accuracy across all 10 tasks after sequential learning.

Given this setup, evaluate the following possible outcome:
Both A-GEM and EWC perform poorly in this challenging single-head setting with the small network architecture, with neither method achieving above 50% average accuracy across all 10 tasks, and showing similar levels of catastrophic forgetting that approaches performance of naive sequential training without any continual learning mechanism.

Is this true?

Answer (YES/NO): NO